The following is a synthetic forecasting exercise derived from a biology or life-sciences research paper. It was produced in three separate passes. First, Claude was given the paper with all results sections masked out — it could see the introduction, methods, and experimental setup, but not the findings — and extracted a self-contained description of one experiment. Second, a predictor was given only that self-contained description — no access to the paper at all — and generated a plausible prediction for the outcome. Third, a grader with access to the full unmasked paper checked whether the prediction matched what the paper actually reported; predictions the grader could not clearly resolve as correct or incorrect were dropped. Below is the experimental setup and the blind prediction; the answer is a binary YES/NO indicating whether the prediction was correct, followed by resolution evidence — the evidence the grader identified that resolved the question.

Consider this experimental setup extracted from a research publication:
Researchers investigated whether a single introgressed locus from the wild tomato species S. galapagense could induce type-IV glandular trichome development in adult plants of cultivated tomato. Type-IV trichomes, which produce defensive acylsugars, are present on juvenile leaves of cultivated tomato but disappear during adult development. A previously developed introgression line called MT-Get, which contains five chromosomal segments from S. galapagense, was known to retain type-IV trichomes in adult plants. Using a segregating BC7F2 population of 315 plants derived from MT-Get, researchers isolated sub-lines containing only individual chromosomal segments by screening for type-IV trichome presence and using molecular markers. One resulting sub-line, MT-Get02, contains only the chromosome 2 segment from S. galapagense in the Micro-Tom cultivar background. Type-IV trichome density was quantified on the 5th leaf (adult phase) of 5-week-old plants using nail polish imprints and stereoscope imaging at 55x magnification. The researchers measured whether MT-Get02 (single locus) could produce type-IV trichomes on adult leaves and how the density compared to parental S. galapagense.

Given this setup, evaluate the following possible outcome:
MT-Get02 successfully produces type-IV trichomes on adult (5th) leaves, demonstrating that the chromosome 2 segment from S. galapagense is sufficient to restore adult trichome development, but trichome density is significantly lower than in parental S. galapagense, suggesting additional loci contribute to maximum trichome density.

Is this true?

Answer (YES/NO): YES